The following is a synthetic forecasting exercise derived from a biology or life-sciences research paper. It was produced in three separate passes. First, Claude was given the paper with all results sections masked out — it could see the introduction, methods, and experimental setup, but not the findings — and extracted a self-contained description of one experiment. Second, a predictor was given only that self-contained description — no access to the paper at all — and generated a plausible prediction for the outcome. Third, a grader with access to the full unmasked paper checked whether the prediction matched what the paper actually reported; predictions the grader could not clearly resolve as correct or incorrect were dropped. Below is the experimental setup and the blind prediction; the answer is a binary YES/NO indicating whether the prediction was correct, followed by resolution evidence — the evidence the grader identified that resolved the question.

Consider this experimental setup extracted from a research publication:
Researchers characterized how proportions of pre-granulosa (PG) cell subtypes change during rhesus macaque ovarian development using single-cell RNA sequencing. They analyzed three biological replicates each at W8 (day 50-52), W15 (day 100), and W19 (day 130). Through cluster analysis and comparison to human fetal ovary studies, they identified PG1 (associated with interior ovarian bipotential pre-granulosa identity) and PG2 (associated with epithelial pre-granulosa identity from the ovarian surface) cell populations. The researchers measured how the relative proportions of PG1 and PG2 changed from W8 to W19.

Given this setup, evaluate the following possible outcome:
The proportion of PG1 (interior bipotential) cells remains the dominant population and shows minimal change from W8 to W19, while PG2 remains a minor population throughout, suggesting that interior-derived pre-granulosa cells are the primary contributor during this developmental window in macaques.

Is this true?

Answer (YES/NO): NO